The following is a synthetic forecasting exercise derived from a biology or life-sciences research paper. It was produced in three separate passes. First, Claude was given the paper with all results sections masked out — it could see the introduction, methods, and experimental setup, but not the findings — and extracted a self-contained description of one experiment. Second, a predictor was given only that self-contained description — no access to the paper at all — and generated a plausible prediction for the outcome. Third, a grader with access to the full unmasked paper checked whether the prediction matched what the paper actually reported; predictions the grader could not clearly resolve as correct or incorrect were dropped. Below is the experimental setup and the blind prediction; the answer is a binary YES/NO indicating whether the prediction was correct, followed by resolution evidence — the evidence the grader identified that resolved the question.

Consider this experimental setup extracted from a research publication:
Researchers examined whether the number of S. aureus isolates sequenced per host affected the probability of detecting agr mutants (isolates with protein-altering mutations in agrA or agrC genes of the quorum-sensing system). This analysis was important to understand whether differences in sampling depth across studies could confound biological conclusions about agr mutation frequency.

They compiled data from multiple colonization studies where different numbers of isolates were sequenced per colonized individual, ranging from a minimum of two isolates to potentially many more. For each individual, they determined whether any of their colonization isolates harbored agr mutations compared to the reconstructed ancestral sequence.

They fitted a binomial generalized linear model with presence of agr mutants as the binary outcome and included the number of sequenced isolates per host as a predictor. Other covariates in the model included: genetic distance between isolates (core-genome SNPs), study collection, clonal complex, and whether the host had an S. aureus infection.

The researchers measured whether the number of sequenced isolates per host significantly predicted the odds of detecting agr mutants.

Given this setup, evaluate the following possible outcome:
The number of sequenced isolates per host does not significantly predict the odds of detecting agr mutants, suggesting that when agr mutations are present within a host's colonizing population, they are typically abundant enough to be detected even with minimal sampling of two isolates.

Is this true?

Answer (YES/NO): NO